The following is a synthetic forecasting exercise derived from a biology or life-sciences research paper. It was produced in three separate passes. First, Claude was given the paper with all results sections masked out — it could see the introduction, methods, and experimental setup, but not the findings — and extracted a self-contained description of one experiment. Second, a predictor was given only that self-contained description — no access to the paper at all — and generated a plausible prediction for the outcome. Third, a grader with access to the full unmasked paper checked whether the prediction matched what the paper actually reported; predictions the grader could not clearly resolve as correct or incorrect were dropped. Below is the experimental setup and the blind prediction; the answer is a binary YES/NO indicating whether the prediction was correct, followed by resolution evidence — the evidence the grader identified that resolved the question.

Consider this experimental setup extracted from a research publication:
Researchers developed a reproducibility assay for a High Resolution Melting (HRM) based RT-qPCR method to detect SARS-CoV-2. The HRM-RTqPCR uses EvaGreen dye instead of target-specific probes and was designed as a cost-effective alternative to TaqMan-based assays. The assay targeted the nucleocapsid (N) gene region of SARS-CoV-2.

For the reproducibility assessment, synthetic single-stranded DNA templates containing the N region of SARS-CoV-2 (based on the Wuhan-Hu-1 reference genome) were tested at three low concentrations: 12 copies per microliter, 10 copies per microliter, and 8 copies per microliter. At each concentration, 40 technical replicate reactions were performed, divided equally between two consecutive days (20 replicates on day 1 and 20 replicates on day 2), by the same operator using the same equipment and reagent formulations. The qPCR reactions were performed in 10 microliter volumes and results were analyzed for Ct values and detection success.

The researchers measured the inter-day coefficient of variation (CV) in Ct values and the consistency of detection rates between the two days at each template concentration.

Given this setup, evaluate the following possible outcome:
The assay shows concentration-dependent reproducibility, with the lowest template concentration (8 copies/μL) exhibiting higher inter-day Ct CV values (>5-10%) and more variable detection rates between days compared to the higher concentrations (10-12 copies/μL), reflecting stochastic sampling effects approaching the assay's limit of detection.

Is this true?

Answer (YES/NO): NO